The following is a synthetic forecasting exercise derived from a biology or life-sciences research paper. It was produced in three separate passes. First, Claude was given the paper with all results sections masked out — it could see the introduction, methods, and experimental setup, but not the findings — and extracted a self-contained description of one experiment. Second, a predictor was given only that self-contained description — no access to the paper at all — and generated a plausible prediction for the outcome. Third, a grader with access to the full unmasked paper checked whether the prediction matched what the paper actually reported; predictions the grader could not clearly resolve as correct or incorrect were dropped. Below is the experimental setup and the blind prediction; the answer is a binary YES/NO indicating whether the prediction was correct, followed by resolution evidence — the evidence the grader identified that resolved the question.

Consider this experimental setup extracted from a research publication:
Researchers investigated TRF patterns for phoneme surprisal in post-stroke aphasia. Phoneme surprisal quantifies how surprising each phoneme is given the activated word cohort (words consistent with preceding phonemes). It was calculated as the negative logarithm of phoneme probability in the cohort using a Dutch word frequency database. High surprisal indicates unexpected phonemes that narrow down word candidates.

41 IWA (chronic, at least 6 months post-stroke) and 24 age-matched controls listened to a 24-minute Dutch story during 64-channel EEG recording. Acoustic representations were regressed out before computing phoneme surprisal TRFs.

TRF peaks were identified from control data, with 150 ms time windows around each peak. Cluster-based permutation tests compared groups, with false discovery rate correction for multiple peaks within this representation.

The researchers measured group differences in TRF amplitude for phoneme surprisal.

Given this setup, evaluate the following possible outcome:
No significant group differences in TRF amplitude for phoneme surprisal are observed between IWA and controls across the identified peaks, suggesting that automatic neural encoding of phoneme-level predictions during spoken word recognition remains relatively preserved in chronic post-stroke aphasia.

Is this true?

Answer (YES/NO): YES